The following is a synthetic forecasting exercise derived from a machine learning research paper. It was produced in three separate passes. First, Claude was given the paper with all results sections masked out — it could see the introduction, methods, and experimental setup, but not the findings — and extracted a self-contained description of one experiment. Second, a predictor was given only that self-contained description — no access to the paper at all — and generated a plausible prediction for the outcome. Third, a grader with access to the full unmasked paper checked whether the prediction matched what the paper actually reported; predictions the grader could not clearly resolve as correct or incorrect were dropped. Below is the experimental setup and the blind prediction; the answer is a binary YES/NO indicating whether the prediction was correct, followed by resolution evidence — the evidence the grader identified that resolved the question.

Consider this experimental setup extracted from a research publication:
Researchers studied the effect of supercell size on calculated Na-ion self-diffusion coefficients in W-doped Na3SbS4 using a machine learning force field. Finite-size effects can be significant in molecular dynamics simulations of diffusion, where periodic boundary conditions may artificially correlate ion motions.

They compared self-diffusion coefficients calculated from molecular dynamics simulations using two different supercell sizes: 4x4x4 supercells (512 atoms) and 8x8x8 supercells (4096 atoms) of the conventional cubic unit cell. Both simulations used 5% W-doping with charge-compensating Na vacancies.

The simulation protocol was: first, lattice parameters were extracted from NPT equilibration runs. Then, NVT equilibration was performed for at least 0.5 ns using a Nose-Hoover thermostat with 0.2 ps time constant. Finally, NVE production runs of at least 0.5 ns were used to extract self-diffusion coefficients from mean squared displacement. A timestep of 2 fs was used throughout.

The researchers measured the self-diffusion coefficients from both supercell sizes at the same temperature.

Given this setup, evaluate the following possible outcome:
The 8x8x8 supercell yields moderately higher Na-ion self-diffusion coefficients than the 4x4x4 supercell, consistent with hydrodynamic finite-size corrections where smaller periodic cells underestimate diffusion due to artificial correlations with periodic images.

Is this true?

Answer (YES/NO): NO